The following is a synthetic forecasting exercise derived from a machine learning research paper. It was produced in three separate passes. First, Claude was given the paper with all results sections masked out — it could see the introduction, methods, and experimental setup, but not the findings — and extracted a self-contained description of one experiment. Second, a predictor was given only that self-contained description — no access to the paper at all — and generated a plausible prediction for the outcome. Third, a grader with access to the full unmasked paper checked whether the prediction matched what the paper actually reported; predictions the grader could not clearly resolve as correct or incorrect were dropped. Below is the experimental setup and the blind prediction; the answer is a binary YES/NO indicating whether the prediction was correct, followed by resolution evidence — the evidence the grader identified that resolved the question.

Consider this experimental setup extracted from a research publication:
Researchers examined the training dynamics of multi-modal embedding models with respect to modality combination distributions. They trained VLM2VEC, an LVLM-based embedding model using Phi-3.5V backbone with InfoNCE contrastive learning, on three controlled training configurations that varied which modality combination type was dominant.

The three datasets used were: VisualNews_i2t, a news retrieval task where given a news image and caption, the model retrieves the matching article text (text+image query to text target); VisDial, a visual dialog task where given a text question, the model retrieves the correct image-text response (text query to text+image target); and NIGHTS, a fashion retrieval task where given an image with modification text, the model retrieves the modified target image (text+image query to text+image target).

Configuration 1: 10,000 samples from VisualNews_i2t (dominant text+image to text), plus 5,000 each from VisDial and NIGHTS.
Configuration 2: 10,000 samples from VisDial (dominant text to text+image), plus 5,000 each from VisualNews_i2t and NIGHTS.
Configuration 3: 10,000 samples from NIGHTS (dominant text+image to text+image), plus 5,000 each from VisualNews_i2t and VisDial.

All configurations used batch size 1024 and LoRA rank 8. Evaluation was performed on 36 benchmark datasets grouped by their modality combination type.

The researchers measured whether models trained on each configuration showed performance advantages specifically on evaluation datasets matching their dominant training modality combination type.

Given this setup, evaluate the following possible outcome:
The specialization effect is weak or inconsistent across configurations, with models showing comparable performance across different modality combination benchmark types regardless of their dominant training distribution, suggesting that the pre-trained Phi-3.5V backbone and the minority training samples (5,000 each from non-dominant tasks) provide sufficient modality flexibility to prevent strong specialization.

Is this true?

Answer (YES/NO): NO